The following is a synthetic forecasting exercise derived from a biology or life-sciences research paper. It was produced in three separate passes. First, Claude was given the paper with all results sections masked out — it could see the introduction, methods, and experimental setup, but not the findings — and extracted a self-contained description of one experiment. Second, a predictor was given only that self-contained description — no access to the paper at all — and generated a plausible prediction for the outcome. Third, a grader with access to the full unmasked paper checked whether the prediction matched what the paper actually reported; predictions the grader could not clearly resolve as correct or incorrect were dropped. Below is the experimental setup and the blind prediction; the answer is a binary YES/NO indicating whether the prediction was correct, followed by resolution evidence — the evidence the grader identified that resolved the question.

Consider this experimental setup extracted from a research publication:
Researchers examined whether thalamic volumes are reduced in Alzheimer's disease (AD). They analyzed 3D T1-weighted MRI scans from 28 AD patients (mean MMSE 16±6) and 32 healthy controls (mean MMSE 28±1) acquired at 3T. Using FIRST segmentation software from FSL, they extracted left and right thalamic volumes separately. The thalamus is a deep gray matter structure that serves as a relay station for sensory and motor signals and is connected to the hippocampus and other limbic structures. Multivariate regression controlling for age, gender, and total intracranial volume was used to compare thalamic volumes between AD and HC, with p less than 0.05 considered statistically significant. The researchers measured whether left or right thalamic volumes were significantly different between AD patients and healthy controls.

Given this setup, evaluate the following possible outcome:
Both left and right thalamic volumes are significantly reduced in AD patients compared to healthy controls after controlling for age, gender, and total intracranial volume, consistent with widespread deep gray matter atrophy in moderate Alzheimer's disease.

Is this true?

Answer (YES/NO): YES